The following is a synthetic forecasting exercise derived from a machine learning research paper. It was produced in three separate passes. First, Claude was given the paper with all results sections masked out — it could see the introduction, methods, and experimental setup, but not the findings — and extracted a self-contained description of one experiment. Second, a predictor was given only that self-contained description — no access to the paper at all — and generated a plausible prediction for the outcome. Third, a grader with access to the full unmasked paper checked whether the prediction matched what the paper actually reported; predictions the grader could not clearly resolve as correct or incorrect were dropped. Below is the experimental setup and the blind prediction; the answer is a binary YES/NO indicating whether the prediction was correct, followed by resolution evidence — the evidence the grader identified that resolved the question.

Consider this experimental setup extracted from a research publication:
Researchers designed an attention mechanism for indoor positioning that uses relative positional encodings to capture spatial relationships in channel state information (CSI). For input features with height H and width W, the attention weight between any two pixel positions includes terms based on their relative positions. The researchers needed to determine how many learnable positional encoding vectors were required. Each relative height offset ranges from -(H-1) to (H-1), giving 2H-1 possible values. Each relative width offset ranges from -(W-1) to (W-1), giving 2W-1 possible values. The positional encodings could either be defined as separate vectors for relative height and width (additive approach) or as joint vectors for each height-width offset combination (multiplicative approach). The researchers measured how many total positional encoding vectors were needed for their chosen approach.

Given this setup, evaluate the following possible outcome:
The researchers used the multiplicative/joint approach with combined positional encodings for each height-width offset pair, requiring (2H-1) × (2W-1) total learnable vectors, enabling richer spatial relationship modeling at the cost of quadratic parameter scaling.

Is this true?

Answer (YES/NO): NO